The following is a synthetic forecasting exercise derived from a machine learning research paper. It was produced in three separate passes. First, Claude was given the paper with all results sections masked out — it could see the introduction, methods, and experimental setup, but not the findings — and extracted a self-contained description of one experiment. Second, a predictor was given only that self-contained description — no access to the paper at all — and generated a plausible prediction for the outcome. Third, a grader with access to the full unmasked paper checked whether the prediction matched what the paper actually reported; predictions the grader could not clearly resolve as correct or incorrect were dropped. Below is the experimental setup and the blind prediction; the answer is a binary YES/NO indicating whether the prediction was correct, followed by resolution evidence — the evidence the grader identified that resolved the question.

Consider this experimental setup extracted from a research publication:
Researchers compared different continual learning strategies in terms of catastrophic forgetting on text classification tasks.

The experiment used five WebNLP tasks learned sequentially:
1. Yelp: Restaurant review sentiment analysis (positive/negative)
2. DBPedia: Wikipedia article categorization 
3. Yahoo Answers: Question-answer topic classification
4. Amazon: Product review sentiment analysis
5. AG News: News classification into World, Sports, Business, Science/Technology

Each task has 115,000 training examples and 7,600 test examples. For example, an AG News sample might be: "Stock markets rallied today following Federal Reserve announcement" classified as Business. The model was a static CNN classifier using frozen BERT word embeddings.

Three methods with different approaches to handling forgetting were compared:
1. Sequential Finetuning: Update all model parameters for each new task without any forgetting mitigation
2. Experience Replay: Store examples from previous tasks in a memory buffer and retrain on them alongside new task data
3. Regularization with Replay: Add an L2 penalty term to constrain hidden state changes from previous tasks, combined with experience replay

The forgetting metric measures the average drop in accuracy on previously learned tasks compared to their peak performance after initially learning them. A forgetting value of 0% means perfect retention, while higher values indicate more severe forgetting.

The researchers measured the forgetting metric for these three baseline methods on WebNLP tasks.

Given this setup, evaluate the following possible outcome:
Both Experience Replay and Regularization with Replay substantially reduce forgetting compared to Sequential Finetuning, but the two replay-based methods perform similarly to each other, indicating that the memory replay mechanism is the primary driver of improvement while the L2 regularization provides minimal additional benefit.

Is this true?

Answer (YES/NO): YES